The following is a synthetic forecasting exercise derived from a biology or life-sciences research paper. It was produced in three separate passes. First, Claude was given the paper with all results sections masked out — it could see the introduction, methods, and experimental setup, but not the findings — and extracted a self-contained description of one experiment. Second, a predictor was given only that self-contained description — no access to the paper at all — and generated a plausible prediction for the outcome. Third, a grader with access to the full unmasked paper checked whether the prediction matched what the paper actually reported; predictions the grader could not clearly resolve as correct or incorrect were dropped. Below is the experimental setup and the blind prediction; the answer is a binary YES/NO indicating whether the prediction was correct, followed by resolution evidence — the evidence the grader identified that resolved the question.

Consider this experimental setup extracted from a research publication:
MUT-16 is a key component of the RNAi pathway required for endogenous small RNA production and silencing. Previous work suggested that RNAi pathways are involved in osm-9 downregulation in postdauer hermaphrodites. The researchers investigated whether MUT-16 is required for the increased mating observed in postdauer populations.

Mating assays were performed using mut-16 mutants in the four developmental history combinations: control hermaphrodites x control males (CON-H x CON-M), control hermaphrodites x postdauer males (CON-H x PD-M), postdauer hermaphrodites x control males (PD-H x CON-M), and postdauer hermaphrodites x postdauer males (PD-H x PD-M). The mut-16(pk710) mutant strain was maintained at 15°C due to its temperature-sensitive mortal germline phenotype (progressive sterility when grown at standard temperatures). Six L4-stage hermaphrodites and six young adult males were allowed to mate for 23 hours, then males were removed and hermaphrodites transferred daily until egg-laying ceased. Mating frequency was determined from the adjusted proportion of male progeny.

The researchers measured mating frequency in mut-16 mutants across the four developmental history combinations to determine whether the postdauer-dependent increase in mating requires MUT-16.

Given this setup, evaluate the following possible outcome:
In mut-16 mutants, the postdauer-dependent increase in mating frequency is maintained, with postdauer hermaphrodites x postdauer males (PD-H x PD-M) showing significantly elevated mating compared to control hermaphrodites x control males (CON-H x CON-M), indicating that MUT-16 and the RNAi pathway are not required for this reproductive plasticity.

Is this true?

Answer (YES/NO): NO